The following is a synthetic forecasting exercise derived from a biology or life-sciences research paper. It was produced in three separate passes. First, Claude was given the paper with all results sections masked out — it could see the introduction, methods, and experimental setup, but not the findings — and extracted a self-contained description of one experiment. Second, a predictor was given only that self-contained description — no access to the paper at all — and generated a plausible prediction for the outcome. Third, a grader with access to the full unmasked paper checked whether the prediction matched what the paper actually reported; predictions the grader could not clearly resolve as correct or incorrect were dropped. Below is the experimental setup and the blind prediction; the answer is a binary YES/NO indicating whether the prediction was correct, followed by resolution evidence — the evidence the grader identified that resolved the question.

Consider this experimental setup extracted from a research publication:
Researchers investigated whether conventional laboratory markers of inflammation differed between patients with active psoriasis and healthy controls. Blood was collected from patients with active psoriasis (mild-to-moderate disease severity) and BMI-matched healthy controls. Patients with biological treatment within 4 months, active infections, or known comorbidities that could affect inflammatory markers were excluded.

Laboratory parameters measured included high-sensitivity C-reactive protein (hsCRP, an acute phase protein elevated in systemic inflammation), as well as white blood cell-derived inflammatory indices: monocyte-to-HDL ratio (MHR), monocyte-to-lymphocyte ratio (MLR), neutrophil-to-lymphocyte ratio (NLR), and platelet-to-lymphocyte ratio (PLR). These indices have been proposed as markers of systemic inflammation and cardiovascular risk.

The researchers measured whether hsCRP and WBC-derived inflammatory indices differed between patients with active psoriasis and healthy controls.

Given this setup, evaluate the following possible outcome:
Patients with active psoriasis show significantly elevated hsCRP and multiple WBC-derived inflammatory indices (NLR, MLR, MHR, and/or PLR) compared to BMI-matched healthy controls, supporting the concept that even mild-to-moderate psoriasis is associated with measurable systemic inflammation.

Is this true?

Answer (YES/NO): NO